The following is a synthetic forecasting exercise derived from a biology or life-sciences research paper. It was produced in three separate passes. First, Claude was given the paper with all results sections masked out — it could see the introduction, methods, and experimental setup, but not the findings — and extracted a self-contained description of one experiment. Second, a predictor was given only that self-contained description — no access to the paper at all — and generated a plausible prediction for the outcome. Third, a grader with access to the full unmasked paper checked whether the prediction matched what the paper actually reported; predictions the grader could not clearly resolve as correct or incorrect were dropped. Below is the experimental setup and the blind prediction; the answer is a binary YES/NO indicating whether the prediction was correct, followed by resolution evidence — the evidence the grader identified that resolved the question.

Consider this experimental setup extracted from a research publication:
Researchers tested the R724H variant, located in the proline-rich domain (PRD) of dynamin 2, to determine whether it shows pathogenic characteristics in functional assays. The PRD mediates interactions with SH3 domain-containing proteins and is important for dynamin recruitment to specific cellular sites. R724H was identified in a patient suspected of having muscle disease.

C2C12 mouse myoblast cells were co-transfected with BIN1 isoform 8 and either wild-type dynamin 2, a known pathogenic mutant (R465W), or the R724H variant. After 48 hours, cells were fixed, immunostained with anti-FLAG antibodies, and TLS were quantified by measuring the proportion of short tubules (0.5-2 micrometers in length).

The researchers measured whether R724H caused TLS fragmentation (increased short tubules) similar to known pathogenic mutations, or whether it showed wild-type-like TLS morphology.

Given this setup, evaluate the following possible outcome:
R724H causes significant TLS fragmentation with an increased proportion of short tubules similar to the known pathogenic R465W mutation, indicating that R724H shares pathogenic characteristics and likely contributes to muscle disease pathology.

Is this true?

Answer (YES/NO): NO